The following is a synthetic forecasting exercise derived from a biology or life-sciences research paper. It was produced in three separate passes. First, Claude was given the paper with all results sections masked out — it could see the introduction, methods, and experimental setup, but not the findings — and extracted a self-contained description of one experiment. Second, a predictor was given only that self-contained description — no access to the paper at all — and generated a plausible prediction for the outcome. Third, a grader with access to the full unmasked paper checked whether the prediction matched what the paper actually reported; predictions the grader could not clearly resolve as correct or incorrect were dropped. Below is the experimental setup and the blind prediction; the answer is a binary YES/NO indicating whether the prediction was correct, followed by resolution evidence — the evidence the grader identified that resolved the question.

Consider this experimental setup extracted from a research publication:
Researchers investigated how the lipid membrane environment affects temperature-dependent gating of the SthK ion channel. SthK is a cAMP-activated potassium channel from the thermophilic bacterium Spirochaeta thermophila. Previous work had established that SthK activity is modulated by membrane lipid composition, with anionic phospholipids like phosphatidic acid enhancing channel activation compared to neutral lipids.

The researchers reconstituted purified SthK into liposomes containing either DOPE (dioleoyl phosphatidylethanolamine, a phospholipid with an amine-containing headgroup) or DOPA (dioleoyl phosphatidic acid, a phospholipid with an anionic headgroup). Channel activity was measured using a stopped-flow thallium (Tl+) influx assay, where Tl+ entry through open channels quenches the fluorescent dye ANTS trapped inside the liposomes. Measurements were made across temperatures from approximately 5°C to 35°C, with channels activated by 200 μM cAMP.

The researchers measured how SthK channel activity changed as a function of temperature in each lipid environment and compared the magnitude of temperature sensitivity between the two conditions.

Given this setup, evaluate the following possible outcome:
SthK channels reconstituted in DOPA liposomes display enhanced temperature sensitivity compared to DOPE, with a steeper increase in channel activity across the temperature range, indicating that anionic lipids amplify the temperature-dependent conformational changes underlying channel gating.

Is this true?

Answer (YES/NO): NO